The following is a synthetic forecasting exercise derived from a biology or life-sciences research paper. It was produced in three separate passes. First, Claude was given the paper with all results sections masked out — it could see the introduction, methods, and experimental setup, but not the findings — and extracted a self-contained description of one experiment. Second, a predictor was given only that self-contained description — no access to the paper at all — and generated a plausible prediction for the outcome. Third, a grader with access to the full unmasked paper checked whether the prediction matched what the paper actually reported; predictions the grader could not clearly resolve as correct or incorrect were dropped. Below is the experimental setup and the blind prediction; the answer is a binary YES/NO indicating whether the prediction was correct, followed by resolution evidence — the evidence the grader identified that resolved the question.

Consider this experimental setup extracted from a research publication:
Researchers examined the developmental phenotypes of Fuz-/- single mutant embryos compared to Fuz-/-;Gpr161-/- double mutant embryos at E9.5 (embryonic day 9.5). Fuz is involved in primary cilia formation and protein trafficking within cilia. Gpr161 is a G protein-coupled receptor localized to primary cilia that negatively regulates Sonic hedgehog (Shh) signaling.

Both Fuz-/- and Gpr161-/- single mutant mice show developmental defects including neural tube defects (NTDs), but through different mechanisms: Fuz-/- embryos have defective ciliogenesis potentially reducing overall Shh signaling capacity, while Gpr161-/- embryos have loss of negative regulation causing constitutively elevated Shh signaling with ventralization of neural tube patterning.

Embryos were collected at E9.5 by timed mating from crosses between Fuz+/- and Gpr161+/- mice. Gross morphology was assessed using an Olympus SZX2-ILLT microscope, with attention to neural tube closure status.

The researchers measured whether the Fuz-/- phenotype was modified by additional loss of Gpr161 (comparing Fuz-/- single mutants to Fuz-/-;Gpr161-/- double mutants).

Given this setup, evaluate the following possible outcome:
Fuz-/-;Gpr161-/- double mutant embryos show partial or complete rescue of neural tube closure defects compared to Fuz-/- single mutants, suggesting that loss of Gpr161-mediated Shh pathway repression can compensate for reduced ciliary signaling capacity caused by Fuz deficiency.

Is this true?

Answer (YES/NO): NO